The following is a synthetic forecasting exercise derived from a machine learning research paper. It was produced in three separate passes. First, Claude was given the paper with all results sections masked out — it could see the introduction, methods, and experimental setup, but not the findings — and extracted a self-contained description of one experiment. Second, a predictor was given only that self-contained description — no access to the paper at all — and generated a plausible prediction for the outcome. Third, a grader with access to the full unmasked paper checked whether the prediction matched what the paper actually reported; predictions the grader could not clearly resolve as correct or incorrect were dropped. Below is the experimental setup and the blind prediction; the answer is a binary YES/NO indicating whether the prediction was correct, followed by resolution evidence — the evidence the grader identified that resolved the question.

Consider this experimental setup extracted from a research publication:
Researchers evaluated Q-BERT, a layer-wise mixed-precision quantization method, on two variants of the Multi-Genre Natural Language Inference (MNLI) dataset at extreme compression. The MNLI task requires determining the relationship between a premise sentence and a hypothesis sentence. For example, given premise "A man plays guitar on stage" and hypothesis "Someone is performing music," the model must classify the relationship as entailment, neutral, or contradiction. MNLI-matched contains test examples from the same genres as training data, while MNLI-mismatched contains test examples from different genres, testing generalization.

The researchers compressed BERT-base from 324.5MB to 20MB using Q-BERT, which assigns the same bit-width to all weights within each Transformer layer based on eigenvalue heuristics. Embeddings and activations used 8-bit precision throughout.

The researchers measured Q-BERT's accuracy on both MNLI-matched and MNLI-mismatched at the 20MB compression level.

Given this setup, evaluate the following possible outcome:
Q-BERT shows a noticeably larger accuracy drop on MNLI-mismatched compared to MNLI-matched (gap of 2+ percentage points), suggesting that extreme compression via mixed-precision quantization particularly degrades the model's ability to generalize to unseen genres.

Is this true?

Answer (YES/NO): NO